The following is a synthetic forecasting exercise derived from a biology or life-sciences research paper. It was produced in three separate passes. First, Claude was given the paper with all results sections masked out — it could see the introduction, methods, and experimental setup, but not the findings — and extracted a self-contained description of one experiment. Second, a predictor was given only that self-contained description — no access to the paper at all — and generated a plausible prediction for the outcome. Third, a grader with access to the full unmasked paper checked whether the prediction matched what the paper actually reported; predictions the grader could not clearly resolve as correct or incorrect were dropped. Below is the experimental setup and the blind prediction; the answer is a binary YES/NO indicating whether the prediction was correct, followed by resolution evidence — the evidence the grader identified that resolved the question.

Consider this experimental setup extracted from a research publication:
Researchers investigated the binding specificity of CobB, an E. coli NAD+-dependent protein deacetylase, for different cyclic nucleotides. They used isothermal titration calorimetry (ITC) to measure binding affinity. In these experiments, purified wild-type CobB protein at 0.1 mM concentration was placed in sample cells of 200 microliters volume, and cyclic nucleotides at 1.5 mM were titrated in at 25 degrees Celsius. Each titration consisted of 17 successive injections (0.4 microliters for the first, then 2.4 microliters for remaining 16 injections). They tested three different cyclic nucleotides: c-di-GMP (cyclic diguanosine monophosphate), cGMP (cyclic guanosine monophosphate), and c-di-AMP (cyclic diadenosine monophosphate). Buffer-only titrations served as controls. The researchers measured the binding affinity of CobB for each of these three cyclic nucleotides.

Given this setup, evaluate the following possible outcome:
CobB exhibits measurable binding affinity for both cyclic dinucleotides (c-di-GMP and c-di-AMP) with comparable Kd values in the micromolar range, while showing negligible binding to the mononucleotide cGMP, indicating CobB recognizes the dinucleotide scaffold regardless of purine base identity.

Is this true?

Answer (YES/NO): NO